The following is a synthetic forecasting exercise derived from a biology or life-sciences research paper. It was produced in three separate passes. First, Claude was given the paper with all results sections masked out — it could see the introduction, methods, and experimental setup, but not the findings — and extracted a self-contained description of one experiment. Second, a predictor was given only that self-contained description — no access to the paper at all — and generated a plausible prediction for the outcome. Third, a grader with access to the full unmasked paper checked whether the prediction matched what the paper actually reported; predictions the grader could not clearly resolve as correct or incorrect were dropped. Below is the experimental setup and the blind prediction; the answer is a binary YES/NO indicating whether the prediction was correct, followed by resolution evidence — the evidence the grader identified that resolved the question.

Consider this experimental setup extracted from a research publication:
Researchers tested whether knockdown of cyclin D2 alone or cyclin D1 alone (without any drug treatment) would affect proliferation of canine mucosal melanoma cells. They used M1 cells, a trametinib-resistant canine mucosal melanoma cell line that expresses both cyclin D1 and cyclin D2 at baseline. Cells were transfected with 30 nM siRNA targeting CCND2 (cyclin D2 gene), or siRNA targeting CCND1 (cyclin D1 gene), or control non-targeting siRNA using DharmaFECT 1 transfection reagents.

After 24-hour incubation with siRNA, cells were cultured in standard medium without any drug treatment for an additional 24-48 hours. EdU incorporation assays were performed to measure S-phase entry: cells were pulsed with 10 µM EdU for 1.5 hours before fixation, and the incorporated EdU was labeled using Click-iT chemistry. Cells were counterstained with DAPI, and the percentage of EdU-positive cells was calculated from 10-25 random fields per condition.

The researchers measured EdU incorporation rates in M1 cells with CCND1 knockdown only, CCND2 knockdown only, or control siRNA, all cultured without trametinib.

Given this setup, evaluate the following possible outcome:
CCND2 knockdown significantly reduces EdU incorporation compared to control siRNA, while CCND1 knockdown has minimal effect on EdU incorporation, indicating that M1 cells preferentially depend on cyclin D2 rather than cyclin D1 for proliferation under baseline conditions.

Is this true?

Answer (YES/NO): NO